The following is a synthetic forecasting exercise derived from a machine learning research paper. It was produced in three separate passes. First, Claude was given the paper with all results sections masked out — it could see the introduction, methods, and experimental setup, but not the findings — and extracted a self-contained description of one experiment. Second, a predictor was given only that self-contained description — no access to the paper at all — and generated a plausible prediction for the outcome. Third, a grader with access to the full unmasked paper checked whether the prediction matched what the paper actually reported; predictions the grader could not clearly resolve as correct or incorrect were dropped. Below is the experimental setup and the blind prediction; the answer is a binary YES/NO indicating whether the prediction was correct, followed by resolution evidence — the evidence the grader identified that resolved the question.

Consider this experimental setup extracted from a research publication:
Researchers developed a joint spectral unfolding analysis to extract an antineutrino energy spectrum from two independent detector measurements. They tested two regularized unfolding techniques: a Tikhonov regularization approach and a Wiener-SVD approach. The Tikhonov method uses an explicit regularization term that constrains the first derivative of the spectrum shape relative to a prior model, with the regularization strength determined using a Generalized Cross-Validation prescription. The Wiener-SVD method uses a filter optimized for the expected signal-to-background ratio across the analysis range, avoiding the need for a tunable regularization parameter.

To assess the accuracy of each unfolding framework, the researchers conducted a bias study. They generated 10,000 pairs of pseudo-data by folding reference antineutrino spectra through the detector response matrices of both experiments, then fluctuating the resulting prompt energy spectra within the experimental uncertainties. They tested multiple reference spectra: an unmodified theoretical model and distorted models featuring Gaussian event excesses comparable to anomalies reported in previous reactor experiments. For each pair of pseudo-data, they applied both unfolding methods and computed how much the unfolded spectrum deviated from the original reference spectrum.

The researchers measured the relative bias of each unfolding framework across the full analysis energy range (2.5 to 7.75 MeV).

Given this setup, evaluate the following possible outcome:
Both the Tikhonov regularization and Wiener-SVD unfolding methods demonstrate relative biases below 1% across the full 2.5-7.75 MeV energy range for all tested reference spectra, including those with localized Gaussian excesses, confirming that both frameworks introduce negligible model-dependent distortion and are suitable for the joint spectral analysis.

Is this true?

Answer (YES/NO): NO